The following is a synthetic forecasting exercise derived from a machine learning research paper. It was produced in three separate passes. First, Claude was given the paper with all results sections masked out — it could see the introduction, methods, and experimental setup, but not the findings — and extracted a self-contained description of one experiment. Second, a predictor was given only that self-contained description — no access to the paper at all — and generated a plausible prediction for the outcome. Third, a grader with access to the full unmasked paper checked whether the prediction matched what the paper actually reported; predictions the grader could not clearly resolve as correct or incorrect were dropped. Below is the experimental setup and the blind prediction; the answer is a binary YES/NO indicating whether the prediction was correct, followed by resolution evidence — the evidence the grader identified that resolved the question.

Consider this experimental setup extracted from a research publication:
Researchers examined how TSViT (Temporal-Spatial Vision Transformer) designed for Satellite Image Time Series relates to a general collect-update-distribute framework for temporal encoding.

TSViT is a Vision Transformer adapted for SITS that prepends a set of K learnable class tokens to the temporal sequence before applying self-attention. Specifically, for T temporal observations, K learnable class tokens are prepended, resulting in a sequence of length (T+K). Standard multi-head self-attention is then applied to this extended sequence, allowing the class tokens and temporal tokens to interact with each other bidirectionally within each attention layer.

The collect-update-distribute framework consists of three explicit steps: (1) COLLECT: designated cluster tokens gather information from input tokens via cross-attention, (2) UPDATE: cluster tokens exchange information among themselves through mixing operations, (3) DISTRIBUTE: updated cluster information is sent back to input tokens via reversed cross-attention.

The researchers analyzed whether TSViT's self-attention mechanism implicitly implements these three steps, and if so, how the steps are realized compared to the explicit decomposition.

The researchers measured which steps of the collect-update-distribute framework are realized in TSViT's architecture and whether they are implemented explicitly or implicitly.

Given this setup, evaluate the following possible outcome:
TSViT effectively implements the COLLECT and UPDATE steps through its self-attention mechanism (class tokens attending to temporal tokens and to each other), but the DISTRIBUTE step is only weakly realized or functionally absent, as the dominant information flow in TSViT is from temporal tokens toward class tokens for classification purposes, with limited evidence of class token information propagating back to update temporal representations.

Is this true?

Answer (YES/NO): NO